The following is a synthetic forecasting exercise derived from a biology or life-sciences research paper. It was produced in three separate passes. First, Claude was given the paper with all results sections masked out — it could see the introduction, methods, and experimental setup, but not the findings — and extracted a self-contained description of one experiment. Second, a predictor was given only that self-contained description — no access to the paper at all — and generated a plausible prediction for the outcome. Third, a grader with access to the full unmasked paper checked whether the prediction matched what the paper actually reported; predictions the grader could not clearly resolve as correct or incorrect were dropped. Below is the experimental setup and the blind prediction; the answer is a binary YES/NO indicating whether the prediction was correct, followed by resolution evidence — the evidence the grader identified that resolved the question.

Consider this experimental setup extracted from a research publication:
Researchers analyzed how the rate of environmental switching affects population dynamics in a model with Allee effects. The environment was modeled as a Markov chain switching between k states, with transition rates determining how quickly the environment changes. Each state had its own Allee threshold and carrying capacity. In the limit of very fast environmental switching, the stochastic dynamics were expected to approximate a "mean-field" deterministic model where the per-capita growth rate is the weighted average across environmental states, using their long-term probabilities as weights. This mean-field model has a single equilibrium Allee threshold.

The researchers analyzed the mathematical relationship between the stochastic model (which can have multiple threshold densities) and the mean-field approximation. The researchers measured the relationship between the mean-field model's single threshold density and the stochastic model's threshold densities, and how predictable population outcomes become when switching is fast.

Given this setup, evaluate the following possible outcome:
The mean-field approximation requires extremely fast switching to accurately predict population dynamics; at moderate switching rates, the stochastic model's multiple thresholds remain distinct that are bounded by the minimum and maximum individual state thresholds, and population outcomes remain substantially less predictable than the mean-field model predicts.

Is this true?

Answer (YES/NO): YES